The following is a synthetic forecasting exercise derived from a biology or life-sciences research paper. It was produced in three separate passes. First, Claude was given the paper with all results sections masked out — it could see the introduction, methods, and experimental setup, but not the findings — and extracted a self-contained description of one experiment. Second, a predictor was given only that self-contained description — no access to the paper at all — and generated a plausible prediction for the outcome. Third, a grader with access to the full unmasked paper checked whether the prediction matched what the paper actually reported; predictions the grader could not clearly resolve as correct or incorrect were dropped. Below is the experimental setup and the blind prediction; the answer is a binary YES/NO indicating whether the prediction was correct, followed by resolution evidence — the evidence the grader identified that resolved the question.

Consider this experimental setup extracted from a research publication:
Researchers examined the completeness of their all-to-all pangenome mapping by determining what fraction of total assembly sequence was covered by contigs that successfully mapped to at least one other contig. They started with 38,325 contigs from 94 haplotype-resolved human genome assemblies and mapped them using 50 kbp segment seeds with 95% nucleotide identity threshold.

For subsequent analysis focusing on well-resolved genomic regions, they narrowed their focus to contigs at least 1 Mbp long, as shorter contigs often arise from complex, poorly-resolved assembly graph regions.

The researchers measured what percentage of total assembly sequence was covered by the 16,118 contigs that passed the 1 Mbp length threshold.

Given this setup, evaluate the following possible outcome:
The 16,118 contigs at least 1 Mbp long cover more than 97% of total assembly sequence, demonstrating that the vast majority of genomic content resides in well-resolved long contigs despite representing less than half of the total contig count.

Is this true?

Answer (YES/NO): YES